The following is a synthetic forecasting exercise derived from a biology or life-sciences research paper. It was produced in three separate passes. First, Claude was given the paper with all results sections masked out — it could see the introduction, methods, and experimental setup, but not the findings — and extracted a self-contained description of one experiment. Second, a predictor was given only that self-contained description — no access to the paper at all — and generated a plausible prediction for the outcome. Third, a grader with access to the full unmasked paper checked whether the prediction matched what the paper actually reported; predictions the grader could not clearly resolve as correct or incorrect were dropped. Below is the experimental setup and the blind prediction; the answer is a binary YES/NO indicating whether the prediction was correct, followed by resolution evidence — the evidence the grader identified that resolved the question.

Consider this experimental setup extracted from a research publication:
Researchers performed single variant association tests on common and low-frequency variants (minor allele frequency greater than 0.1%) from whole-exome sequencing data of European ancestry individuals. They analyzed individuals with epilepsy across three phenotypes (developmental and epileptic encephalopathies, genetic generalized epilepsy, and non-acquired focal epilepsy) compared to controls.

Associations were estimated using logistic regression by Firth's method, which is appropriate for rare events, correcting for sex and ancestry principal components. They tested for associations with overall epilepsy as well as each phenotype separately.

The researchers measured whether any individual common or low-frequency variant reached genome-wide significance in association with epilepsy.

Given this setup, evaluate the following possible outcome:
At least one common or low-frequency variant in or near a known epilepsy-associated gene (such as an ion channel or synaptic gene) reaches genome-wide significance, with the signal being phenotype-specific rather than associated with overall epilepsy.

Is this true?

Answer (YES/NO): NO